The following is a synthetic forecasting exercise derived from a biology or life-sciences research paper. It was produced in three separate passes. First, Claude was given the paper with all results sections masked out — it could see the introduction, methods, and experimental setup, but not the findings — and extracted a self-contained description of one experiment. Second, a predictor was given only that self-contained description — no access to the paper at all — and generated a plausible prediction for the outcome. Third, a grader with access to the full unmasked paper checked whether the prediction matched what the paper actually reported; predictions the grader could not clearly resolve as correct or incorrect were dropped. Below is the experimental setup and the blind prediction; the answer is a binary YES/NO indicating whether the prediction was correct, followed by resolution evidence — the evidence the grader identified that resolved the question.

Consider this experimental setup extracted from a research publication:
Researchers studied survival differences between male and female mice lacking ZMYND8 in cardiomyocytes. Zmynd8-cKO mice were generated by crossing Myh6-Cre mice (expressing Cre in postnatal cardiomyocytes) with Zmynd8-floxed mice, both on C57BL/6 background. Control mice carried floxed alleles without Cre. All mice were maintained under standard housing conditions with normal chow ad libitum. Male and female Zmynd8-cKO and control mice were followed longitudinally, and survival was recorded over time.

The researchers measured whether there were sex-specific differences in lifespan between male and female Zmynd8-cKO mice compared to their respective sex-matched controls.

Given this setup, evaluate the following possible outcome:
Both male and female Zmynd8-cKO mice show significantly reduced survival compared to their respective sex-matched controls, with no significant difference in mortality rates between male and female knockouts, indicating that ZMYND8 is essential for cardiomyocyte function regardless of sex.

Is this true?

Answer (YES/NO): NO